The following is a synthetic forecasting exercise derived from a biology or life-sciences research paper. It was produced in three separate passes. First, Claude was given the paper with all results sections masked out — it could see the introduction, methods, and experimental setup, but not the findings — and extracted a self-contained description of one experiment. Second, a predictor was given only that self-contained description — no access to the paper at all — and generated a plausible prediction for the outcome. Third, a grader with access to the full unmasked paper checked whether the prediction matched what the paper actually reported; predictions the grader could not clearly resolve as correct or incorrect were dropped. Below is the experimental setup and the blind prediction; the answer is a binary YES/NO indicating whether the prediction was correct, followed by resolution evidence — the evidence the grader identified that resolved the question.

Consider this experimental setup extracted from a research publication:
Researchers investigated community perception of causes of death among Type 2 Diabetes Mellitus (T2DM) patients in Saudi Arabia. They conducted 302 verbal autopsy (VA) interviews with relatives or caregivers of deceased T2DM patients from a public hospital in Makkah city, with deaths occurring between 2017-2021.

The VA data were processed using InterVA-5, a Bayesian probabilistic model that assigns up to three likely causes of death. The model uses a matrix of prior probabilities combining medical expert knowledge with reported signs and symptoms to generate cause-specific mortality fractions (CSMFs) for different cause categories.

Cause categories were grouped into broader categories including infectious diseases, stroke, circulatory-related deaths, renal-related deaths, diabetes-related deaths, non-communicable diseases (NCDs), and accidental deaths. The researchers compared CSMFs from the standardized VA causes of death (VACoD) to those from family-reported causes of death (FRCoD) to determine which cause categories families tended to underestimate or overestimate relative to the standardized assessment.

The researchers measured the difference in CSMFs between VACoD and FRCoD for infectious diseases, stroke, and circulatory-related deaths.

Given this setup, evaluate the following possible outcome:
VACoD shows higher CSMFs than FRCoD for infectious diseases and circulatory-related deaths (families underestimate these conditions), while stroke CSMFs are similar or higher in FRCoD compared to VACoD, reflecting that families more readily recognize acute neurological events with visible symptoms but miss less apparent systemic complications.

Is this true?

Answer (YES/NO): NO